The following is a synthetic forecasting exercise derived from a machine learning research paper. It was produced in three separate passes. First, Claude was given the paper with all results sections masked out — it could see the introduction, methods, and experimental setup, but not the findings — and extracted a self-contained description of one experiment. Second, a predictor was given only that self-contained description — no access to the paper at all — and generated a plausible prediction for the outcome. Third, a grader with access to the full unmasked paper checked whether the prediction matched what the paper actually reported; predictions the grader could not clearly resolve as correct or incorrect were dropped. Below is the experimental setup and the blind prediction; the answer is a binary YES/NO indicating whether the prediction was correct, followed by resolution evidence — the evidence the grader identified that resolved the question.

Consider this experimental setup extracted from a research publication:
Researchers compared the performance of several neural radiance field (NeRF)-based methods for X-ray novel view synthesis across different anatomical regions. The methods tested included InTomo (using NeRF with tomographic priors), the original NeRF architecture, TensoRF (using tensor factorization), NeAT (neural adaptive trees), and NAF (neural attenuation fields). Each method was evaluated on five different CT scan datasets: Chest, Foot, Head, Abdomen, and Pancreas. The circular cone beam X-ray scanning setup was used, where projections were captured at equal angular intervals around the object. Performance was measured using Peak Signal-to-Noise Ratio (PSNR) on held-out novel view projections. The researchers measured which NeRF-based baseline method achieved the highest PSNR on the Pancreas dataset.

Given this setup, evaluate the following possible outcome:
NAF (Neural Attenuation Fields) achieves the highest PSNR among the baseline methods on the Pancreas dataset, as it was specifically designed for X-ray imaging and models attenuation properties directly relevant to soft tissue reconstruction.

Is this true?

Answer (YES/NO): NO